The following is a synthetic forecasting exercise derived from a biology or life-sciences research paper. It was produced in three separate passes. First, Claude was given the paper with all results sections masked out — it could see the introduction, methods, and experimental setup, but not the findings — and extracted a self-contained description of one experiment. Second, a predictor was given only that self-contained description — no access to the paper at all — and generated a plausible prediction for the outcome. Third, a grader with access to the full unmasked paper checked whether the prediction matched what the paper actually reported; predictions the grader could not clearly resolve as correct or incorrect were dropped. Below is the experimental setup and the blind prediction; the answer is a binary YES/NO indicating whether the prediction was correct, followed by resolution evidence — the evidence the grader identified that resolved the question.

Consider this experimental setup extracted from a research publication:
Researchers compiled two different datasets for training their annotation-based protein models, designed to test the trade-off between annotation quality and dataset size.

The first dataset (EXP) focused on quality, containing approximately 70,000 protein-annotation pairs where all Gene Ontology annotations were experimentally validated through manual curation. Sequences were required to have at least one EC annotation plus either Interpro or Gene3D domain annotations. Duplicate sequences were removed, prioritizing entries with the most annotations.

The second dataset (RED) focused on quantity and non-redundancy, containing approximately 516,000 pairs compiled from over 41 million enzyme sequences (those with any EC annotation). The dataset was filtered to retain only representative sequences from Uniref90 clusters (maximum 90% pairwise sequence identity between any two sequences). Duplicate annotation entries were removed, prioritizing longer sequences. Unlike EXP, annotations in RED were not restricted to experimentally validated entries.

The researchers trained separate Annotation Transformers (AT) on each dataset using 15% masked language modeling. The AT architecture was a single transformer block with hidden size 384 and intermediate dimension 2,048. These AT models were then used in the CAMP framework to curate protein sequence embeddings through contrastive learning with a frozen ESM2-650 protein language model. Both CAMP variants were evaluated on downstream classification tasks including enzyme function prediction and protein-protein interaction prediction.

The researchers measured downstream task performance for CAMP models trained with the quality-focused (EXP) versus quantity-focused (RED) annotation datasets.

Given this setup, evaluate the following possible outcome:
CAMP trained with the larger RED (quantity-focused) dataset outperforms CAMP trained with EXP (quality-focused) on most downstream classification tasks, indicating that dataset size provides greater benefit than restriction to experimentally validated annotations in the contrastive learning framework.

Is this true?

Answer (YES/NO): NO